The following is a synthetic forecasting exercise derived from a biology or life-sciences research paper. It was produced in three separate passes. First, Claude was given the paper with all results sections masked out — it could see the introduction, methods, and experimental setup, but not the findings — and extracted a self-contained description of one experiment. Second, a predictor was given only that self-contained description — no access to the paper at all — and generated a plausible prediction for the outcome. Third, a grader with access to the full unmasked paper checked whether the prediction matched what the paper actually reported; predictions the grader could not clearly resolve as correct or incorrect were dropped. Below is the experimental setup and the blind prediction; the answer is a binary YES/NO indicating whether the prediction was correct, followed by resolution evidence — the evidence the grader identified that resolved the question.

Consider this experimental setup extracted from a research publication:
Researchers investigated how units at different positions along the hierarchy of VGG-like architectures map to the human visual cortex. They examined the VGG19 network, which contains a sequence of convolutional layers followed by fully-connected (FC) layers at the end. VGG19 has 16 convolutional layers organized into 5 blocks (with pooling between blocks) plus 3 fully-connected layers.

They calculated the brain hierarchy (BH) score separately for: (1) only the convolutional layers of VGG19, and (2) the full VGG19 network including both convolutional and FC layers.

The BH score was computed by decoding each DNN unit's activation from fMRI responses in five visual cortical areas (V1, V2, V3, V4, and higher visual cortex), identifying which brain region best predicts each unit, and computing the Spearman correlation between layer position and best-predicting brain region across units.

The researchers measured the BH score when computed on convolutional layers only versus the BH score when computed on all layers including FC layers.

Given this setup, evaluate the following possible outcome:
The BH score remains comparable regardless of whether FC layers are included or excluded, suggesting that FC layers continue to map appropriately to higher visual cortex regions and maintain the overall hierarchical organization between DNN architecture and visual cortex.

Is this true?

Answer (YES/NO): NO